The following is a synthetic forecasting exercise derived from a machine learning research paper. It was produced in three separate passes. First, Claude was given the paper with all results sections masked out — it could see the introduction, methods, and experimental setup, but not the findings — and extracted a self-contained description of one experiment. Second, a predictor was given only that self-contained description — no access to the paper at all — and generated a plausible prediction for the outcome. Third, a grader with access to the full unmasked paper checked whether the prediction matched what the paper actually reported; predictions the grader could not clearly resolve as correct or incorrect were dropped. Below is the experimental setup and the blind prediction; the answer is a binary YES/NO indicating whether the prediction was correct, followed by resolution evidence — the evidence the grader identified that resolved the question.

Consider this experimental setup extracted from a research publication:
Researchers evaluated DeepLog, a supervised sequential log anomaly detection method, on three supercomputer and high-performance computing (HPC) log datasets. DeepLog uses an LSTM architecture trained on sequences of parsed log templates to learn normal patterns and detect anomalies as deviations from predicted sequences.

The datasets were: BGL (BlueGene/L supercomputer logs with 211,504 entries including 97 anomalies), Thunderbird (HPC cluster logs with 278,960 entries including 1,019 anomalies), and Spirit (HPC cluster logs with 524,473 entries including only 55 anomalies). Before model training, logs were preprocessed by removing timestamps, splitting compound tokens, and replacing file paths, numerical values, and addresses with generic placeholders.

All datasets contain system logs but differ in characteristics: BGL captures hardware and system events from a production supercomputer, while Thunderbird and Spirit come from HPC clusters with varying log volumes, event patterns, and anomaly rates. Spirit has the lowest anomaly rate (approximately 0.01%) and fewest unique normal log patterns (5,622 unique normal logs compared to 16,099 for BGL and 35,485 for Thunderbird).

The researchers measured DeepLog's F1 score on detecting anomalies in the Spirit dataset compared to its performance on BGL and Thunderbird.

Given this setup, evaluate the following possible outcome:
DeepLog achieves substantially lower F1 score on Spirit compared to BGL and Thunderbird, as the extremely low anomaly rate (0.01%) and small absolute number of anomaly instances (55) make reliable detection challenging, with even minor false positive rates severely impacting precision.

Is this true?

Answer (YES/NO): YES